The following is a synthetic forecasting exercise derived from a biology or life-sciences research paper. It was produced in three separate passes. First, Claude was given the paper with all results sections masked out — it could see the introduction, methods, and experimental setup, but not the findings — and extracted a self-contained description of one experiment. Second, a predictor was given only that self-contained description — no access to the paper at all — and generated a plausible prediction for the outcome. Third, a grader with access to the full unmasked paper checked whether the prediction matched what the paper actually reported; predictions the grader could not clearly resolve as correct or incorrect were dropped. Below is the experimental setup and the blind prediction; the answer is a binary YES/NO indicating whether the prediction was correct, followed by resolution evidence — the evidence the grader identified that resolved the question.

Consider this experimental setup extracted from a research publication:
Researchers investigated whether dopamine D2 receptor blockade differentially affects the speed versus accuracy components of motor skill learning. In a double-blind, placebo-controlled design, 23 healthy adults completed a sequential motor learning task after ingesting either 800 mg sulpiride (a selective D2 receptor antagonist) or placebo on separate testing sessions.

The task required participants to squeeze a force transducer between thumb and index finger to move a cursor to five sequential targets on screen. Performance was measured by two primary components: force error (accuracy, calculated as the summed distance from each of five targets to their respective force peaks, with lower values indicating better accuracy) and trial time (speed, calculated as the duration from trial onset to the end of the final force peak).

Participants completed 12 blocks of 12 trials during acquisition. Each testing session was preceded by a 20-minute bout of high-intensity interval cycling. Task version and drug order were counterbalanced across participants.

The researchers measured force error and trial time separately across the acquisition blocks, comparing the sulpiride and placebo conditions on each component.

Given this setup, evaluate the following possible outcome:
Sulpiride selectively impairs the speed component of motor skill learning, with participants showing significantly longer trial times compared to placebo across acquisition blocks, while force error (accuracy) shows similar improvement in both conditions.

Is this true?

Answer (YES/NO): NO